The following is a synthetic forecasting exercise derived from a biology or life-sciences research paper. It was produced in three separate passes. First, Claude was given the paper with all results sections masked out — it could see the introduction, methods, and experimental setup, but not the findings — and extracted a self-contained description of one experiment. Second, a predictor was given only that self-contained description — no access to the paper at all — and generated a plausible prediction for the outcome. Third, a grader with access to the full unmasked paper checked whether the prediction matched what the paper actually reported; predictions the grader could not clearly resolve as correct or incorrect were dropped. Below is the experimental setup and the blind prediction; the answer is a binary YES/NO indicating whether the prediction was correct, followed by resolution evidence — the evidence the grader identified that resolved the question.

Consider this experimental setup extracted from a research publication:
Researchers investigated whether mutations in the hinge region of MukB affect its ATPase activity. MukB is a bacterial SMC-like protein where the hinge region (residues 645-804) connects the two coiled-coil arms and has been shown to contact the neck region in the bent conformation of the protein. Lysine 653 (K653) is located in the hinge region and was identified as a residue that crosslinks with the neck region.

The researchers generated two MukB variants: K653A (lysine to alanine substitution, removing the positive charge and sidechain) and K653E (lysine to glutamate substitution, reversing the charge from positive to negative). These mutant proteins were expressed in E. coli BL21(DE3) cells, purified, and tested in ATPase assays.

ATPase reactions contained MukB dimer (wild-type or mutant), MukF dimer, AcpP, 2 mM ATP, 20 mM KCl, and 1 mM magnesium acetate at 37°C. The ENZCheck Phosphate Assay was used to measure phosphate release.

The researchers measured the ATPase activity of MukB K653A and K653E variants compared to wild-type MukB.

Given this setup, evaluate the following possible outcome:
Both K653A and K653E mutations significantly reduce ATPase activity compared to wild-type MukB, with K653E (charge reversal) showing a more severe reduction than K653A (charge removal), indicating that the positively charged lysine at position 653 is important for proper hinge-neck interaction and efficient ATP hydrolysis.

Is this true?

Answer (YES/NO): NO